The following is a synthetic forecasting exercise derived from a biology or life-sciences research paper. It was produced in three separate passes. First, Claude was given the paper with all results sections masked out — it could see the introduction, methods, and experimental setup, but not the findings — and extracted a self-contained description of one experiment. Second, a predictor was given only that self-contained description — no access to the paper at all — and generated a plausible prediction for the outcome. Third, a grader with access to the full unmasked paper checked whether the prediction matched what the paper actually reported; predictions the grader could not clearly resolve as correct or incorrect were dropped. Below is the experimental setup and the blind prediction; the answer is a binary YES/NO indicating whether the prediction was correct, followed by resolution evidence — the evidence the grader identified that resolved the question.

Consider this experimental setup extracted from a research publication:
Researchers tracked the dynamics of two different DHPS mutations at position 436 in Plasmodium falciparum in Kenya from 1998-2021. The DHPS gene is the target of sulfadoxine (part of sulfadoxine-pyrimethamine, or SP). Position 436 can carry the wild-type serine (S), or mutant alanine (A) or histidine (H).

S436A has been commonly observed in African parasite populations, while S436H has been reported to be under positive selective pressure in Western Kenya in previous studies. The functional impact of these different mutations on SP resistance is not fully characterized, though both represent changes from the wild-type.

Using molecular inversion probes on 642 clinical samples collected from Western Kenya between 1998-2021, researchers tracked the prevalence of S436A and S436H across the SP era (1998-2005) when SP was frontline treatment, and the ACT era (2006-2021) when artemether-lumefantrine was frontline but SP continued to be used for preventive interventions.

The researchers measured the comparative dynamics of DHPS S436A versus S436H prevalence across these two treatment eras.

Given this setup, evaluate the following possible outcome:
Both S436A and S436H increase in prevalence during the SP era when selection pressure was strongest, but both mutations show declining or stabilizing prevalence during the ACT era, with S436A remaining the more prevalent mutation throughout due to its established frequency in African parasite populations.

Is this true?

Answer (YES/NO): NO